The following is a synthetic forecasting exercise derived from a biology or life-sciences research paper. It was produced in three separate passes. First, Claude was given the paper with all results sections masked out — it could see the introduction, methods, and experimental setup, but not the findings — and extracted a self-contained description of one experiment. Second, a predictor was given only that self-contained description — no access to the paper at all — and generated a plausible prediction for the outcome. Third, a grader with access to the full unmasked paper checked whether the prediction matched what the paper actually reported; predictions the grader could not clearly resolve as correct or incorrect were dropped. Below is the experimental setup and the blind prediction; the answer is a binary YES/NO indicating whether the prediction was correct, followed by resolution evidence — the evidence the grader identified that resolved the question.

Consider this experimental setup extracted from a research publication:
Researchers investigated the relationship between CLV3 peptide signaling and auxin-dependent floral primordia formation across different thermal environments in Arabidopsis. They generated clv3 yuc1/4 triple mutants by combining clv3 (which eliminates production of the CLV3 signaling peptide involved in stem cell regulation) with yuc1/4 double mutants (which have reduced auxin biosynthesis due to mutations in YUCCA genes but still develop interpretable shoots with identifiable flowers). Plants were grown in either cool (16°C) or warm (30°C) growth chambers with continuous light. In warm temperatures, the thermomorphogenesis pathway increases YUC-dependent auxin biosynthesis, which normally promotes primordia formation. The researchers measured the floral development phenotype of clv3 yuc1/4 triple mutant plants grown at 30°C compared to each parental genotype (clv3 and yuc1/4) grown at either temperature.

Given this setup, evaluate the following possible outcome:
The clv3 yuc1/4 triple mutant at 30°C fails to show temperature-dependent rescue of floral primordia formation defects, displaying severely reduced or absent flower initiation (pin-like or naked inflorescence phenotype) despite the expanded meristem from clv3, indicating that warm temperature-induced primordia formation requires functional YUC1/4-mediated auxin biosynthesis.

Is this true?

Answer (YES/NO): YES